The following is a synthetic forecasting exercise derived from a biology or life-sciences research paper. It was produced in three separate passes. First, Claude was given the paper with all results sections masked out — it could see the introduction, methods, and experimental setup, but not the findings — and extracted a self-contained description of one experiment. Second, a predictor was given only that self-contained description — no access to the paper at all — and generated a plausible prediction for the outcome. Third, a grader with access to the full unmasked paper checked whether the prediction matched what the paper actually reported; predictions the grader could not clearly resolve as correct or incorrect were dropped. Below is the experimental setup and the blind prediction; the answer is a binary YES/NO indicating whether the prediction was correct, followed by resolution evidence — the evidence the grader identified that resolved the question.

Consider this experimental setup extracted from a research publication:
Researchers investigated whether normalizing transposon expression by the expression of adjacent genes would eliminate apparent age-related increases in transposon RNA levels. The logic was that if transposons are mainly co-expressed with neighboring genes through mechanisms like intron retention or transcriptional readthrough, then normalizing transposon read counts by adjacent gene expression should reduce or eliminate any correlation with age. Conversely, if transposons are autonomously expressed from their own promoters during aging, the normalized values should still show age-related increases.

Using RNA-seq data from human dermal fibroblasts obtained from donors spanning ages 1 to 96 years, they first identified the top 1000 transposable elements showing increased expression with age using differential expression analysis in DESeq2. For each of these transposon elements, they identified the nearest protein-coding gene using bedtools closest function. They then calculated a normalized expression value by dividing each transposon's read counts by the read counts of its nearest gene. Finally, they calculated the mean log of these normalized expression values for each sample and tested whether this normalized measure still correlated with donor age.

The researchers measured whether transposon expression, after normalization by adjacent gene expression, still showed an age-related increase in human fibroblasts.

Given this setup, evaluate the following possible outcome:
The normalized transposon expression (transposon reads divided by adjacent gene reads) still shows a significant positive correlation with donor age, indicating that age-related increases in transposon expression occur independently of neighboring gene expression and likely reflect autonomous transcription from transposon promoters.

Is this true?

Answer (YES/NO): NO